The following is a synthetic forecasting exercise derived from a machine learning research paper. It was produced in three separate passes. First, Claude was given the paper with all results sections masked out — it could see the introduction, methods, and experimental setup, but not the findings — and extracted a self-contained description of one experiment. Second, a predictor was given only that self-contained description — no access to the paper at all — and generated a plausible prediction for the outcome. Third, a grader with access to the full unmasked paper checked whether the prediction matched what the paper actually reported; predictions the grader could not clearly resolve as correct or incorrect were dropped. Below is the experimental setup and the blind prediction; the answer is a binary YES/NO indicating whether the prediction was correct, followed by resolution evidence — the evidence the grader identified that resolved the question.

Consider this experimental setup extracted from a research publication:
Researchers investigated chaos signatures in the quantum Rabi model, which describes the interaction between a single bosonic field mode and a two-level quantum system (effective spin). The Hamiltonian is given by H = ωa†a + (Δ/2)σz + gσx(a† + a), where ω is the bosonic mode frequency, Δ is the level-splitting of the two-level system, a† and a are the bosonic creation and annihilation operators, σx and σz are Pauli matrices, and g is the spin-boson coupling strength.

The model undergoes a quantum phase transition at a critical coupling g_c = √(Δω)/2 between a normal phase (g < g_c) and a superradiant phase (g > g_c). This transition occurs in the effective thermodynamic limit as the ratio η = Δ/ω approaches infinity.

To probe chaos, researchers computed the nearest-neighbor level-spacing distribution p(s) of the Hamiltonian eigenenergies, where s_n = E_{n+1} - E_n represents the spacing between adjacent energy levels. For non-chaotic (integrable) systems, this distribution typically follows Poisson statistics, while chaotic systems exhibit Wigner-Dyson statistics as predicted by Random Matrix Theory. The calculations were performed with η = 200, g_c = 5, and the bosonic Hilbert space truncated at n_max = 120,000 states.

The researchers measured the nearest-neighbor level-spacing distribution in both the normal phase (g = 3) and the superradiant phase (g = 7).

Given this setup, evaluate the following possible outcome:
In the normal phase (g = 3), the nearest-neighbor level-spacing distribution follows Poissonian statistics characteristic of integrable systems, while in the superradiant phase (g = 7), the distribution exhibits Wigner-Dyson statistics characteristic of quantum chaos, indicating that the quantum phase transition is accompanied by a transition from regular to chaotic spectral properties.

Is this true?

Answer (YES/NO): NO